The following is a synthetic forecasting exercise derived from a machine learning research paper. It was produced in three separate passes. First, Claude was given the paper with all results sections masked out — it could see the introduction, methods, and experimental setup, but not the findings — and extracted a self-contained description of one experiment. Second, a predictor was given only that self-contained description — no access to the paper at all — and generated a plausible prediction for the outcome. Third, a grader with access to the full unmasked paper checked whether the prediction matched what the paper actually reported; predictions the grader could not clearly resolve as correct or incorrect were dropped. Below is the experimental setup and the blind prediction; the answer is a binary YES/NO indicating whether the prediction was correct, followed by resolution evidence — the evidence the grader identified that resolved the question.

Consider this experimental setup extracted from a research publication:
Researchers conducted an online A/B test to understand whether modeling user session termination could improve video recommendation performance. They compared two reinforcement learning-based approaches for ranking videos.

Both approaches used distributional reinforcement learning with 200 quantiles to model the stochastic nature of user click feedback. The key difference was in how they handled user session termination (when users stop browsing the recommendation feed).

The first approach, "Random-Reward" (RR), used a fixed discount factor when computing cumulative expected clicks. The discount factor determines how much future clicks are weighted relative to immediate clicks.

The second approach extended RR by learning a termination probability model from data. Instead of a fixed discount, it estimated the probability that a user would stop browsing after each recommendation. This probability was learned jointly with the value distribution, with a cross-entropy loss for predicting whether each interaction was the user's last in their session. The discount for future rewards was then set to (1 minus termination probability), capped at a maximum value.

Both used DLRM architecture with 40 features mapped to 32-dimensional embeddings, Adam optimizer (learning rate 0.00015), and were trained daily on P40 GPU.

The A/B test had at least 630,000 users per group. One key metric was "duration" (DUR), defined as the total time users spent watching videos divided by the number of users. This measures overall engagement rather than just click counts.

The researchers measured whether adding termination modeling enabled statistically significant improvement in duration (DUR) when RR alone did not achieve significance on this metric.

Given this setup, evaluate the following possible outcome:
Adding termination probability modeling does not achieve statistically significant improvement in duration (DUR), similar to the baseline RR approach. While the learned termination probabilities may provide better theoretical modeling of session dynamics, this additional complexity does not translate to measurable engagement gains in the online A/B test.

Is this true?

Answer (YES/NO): NO